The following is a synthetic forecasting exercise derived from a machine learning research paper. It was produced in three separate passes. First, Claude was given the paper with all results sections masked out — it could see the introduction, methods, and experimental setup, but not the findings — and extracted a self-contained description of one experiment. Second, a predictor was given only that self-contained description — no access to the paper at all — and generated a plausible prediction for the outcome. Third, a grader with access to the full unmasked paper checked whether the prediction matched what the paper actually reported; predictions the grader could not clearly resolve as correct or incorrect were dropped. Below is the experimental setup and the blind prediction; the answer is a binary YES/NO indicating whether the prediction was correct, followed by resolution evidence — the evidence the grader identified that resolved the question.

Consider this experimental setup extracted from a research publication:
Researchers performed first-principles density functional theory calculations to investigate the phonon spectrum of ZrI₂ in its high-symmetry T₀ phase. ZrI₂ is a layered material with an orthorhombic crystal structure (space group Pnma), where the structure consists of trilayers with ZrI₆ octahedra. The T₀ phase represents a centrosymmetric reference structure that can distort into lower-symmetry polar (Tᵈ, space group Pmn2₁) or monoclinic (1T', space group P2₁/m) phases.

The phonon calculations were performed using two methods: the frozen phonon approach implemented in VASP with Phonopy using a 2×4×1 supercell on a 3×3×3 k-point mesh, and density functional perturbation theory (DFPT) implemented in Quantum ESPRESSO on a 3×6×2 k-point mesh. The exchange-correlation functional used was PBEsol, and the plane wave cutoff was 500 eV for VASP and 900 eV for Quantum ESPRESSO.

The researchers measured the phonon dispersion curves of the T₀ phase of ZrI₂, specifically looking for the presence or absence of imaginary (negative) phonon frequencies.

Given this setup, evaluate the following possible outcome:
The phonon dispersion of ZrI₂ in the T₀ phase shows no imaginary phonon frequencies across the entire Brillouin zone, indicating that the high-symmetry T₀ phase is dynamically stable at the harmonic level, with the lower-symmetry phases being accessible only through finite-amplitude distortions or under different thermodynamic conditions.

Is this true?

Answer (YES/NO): NO